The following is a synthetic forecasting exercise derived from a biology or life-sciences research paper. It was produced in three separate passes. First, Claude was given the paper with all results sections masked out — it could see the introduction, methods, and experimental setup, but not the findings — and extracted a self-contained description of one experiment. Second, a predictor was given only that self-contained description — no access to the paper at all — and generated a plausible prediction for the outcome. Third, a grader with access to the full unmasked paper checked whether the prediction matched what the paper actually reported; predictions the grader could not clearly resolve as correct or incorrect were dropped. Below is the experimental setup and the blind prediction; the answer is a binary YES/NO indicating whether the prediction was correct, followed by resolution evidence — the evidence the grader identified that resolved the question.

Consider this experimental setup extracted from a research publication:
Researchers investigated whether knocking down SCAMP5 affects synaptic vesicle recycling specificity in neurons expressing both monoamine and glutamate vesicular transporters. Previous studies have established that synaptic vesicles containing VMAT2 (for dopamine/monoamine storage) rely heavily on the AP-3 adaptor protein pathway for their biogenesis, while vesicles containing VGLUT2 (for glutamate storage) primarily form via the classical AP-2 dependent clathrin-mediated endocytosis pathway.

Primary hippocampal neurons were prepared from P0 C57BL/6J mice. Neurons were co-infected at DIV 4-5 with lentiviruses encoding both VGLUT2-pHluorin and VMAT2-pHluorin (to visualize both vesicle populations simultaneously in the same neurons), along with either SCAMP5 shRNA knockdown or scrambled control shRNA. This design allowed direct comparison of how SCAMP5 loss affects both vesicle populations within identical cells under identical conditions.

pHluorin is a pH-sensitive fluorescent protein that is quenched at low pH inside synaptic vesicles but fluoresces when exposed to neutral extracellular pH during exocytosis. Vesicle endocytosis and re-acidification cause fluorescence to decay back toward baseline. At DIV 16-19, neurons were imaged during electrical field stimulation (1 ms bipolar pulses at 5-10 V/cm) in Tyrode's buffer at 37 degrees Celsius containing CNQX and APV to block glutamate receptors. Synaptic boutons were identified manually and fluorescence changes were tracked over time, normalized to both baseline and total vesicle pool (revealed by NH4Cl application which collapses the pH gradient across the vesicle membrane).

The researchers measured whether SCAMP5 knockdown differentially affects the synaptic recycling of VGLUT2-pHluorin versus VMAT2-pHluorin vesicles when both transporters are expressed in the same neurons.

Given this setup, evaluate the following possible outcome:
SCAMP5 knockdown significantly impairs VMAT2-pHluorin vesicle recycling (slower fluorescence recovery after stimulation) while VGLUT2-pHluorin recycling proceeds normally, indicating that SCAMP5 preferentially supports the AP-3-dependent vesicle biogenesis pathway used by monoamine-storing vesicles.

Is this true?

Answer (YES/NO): NO